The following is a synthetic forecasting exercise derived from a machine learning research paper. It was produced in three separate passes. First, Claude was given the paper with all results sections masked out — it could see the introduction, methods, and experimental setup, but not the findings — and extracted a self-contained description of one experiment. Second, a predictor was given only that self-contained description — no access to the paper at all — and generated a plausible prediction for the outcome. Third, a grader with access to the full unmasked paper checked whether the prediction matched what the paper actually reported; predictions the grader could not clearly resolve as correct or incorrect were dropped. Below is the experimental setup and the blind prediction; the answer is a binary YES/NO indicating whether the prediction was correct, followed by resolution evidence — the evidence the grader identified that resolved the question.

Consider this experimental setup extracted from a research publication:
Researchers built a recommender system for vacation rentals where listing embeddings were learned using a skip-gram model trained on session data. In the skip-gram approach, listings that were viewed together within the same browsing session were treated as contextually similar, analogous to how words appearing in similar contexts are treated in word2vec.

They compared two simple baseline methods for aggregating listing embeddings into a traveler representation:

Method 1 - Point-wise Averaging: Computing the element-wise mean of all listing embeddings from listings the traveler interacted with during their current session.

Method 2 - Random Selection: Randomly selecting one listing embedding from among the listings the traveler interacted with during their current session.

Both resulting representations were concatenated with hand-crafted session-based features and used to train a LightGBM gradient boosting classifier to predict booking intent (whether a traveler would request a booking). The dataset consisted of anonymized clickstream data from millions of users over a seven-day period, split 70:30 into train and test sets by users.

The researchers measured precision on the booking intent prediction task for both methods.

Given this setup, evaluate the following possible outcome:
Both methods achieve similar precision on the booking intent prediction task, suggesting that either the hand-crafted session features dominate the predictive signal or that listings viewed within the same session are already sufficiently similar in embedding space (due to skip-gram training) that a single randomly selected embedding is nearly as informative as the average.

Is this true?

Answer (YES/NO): YES